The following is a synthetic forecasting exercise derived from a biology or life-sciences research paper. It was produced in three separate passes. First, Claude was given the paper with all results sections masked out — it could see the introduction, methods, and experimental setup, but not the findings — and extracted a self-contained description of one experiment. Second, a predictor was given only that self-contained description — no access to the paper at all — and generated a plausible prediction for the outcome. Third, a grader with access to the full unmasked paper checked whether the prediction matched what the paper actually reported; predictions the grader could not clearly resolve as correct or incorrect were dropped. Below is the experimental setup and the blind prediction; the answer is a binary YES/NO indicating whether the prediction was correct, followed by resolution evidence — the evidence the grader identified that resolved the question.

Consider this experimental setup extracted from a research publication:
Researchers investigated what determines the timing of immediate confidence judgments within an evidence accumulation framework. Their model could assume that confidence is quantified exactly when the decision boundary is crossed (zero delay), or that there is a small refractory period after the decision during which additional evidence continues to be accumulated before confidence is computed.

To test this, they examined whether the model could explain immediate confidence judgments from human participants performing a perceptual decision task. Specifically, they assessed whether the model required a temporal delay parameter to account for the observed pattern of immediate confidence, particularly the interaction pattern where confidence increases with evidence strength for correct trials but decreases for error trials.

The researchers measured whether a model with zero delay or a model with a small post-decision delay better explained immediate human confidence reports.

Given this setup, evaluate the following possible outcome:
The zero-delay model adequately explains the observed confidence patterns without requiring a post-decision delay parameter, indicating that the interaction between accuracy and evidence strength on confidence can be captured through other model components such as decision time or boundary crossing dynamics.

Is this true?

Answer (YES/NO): NO